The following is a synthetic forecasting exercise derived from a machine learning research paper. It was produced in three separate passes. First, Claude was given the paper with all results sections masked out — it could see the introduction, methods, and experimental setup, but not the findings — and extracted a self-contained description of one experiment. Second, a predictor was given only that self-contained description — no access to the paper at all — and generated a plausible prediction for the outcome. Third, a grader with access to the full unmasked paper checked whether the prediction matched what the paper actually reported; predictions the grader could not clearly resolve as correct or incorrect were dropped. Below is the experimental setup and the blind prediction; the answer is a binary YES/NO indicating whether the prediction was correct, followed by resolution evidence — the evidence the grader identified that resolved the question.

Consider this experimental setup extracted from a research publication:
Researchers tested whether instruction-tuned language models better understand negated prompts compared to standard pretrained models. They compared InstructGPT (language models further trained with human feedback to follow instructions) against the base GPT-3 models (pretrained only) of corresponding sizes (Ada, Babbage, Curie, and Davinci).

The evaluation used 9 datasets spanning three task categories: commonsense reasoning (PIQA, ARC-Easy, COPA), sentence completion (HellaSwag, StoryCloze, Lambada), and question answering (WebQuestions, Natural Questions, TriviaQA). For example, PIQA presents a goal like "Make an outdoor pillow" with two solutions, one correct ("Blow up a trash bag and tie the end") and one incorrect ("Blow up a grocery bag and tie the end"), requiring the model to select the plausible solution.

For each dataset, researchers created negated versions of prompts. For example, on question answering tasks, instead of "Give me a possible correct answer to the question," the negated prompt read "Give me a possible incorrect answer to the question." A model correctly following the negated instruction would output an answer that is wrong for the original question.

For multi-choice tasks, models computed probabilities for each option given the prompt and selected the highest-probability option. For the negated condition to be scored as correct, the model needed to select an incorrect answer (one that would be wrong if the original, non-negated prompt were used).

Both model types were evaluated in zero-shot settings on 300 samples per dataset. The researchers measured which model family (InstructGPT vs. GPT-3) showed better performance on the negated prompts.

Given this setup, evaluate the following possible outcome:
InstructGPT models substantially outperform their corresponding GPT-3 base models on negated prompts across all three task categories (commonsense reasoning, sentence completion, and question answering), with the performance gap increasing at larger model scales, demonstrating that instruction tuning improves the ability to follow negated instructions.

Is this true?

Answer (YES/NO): NO